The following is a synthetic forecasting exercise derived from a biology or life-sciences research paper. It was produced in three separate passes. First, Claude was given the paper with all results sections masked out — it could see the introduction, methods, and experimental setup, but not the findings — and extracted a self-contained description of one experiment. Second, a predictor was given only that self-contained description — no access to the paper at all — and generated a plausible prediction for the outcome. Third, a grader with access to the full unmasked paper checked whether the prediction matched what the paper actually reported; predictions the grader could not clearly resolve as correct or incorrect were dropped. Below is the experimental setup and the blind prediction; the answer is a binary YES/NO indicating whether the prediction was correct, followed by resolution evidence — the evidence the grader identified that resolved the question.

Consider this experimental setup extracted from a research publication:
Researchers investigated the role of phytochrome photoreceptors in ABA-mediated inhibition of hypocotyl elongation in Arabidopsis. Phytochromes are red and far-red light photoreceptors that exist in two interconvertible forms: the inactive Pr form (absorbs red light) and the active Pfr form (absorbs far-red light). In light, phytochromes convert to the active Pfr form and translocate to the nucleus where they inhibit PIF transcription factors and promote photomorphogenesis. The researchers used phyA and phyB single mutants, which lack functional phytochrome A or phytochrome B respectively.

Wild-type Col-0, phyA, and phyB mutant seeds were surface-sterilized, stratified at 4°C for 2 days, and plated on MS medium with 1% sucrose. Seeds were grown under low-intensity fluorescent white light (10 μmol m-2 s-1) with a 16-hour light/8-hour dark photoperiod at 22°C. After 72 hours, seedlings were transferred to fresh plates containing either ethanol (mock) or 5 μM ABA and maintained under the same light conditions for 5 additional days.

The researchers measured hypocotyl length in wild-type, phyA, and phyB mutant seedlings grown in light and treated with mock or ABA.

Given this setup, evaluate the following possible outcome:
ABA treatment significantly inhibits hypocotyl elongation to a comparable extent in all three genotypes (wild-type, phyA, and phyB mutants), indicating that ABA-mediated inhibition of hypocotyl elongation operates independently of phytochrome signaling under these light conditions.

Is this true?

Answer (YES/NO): NO